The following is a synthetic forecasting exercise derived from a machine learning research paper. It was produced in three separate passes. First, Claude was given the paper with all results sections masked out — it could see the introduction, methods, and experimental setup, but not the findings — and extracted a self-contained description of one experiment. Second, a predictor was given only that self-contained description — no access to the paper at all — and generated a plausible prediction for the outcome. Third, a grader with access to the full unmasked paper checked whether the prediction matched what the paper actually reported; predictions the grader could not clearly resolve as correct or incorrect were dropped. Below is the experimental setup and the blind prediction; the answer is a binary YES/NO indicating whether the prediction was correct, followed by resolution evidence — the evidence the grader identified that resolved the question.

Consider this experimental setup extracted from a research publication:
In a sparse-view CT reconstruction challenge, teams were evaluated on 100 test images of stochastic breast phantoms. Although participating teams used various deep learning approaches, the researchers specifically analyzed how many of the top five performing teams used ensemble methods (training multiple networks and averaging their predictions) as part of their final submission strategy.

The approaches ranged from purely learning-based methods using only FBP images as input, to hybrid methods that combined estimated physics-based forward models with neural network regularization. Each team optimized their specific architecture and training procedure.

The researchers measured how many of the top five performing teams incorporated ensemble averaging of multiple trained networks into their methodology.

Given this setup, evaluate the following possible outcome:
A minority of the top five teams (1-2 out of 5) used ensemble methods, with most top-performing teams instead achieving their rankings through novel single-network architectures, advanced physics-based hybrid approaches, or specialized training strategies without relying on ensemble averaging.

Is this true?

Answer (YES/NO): NO